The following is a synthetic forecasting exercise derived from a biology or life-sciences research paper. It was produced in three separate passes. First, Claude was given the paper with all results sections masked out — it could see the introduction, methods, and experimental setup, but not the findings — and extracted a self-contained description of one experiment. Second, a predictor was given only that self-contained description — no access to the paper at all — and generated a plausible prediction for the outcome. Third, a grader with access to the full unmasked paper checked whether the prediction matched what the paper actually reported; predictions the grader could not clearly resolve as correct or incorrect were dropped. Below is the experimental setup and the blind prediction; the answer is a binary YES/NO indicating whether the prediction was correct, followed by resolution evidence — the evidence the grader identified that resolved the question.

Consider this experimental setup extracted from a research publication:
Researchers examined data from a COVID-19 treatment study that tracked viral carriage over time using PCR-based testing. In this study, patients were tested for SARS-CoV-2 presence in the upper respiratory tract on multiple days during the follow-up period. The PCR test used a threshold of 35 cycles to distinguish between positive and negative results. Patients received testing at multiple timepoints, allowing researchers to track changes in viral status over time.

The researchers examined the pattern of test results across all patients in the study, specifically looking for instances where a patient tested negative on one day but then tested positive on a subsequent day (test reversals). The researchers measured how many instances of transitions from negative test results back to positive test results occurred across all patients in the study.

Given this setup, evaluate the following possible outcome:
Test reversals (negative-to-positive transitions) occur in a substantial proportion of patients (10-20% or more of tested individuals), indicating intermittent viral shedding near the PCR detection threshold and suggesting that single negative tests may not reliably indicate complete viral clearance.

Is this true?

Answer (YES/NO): YES